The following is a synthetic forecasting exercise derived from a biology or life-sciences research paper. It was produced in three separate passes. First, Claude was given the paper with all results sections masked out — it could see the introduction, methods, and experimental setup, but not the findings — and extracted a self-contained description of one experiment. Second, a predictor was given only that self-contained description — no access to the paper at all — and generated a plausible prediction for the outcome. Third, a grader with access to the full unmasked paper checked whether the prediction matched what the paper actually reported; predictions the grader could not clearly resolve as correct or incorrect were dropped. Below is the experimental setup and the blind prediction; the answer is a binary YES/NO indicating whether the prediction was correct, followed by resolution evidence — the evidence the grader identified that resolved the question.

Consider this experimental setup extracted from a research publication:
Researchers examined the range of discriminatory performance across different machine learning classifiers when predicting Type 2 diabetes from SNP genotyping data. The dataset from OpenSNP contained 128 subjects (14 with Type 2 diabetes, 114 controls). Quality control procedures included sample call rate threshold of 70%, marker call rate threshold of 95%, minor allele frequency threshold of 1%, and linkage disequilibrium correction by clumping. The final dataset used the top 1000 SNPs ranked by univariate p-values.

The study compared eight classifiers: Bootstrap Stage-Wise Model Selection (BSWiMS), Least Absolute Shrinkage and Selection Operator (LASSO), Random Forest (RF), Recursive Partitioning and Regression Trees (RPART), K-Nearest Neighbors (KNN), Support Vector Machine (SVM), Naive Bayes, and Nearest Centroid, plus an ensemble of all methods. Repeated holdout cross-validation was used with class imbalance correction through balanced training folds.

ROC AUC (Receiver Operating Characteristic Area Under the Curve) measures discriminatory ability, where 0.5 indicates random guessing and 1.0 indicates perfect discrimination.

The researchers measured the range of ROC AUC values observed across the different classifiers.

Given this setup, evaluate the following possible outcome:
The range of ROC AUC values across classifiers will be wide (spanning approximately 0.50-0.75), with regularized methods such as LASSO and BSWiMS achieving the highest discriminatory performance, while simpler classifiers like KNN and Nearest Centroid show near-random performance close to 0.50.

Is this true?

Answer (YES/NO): NO